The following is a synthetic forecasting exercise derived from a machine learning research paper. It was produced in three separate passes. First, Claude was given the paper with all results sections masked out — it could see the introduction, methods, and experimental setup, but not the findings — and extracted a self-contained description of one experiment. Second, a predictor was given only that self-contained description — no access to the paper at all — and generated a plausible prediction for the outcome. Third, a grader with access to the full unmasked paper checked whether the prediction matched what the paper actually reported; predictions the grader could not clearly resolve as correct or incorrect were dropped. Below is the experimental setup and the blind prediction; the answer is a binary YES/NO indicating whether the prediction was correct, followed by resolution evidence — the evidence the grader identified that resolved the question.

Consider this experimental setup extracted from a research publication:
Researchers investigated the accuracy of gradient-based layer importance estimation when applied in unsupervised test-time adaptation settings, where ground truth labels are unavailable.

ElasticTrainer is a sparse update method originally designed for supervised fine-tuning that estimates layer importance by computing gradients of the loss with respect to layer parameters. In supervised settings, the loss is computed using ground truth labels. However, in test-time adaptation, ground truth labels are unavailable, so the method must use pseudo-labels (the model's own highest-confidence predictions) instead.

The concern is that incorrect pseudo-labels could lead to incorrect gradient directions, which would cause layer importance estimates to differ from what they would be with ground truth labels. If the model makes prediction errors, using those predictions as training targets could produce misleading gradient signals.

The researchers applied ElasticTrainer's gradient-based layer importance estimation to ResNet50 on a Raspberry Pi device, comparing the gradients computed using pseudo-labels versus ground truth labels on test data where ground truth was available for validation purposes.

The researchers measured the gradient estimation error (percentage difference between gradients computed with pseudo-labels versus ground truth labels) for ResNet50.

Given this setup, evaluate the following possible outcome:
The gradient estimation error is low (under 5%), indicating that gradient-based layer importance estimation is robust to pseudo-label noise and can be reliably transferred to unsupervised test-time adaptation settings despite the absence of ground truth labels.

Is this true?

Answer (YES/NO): NO